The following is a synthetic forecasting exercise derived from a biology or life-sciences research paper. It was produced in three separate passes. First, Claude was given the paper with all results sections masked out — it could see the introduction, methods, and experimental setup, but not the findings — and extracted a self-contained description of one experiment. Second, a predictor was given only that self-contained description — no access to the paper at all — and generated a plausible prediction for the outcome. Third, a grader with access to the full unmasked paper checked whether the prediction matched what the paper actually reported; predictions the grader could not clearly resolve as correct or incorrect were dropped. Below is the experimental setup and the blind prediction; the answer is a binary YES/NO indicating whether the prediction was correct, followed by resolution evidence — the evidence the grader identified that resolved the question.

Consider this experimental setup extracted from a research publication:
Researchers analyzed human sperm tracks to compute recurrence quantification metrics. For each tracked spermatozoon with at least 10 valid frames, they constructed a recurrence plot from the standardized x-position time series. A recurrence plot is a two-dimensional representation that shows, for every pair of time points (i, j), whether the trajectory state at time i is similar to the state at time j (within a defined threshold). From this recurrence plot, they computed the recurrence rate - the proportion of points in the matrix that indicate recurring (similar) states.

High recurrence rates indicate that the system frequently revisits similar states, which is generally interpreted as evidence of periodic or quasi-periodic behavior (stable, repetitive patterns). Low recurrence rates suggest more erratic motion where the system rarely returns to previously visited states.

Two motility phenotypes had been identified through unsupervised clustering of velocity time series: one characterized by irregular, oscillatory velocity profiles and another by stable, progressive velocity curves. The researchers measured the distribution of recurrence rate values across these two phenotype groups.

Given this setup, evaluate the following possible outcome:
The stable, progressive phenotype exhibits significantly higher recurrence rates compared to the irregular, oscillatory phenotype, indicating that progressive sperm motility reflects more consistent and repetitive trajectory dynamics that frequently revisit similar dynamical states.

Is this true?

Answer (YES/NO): NO